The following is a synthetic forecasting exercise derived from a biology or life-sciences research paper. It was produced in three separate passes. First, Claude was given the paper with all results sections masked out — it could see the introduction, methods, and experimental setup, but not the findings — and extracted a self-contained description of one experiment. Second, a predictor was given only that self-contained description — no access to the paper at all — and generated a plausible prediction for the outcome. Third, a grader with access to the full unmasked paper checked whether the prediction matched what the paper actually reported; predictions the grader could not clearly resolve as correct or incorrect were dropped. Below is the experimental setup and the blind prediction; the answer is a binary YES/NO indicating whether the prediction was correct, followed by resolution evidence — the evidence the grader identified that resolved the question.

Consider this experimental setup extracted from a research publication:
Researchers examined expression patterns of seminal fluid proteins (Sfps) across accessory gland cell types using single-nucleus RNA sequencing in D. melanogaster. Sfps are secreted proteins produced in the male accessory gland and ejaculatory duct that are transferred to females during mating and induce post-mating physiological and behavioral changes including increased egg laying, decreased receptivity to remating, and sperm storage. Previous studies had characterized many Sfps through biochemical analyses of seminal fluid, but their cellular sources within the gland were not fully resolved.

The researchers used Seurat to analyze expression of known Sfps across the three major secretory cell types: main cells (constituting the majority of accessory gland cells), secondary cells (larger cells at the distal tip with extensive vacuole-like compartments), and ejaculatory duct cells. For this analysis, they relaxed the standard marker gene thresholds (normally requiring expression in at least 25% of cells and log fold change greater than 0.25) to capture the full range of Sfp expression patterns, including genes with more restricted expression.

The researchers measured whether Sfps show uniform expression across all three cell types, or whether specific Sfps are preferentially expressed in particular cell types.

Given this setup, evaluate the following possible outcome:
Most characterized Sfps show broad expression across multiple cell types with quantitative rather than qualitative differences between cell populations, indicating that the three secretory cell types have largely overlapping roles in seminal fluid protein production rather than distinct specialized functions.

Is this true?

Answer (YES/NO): NO